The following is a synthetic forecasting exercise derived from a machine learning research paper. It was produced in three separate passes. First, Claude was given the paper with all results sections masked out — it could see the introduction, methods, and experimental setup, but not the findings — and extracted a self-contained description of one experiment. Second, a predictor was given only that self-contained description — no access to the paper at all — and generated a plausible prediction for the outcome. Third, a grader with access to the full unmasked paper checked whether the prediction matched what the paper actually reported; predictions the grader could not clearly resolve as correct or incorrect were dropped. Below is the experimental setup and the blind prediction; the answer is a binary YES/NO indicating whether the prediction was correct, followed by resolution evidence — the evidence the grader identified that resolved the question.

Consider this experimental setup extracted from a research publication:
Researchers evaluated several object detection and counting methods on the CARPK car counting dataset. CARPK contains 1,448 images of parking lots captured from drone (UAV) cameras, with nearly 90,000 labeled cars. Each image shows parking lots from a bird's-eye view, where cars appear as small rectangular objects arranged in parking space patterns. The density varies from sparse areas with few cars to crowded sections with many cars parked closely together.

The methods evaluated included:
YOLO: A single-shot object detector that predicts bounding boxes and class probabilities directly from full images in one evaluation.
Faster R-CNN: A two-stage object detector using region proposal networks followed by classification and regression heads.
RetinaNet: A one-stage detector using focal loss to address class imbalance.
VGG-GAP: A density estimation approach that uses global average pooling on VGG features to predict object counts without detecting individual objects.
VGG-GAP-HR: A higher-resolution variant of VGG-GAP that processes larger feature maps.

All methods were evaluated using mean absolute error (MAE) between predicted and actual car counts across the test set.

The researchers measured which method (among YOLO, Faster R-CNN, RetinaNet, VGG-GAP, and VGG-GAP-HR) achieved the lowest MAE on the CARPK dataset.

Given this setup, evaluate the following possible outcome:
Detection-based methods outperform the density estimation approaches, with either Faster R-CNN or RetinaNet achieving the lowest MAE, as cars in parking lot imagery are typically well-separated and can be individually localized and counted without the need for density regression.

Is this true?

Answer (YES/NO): NO